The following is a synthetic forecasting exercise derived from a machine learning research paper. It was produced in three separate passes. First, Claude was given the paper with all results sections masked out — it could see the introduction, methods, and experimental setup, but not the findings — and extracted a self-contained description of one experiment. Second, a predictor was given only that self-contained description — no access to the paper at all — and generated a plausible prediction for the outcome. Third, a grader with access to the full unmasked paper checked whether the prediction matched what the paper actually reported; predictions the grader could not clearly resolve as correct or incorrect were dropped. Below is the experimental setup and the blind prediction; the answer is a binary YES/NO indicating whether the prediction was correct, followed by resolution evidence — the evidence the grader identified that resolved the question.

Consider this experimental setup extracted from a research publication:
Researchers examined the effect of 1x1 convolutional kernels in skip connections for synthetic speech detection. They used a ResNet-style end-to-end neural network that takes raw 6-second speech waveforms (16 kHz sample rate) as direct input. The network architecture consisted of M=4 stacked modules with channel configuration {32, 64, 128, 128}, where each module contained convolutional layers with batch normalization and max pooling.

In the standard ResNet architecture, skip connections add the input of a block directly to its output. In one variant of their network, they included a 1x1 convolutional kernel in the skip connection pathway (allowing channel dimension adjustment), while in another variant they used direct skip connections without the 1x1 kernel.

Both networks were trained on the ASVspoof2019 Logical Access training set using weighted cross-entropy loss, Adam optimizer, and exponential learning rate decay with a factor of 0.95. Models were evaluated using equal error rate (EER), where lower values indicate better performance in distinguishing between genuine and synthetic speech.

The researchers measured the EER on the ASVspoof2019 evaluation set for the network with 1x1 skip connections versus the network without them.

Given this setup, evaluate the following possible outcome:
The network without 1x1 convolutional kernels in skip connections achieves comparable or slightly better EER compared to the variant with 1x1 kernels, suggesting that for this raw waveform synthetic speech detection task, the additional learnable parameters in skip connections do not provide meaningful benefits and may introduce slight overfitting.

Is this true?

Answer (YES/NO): NO